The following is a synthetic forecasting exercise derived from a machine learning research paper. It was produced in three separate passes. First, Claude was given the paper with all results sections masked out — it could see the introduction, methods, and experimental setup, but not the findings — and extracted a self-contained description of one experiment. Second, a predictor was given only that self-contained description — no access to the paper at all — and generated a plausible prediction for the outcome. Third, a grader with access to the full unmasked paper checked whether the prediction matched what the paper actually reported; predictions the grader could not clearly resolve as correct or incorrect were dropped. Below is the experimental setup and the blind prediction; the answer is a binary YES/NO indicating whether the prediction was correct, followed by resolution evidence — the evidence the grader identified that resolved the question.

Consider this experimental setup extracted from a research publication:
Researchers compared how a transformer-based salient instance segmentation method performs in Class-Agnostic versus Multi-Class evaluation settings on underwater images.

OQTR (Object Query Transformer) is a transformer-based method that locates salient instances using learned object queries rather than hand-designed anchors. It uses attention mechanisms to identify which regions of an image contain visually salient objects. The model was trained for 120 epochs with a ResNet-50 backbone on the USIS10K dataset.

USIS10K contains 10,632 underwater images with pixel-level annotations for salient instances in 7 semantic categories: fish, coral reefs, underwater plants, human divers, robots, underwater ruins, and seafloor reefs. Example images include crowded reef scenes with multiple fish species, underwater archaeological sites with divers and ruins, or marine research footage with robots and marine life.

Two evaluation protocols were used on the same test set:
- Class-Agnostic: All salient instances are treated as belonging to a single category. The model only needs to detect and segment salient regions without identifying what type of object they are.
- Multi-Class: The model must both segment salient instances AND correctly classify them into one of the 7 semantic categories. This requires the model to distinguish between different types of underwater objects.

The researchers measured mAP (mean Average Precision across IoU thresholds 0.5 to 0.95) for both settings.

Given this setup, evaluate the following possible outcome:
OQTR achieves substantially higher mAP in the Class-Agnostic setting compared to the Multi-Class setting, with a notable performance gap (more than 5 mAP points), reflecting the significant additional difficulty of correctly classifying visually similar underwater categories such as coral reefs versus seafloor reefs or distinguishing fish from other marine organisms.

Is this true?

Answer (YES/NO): YES